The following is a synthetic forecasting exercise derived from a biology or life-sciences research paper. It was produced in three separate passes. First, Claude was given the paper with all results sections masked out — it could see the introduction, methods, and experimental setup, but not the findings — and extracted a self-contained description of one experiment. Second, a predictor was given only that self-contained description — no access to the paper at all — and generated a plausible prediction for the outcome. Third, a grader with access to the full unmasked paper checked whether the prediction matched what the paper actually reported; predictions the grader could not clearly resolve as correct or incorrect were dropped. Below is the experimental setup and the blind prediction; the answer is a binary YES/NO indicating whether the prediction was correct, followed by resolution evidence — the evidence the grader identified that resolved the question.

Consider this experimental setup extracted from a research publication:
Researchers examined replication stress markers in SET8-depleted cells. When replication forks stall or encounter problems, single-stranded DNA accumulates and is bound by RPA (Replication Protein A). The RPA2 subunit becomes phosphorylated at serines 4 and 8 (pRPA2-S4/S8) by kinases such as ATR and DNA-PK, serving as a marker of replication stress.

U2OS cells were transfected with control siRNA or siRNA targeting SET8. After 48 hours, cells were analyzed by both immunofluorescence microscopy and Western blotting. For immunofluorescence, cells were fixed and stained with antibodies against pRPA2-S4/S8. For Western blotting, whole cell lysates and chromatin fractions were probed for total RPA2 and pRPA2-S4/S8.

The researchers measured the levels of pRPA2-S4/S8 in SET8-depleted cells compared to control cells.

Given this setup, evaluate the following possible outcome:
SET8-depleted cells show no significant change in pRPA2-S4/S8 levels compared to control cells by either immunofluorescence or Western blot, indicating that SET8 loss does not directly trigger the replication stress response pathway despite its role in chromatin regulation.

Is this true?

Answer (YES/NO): NO